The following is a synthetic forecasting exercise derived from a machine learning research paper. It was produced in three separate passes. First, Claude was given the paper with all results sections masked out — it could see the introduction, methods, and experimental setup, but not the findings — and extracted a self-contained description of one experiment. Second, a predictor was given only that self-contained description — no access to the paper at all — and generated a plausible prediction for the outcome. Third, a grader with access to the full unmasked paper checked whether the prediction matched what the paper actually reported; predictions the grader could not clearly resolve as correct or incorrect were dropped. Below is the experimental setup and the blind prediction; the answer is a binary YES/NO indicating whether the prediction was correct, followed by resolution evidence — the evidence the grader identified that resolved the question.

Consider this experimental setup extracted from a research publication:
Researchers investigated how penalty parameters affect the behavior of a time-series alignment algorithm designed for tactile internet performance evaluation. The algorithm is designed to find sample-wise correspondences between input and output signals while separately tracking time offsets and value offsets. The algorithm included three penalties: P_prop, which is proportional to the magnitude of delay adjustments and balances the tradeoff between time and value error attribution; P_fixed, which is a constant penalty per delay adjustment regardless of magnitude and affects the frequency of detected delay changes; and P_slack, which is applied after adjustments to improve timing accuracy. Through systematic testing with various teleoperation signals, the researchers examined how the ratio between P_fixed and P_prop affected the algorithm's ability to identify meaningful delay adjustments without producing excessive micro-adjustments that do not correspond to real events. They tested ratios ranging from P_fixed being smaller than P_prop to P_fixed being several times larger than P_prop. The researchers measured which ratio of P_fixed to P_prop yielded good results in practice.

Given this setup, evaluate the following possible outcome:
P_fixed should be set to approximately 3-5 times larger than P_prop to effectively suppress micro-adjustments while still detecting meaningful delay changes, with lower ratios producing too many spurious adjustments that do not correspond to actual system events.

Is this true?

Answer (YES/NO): NO